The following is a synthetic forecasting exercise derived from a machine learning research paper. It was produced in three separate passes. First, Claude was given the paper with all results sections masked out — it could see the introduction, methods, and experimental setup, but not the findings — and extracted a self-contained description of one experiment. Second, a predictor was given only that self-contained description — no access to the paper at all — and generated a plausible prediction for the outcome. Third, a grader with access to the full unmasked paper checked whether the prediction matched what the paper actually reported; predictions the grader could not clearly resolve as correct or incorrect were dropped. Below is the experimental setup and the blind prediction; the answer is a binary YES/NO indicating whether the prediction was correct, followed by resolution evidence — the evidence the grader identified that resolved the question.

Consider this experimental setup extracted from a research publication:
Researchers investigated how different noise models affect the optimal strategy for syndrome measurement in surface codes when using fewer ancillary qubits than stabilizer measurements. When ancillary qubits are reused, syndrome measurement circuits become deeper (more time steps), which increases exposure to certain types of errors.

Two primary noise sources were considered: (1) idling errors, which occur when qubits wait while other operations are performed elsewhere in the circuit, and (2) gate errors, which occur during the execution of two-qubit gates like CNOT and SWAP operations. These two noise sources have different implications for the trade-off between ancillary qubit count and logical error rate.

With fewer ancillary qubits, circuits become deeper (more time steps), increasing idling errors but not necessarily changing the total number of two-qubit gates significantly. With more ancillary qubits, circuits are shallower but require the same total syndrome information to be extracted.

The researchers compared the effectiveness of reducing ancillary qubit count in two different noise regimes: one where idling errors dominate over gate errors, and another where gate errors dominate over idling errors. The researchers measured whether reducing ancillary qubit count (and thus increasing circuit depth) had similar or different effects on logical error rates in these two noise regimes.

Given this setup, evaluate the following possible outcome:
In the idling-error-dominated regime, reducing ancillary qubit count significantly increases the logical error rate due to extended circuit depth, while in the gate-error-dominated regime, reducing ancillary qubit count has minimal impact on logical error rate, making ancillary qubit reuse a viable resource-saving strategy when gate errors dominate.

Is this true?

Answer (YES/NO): YES